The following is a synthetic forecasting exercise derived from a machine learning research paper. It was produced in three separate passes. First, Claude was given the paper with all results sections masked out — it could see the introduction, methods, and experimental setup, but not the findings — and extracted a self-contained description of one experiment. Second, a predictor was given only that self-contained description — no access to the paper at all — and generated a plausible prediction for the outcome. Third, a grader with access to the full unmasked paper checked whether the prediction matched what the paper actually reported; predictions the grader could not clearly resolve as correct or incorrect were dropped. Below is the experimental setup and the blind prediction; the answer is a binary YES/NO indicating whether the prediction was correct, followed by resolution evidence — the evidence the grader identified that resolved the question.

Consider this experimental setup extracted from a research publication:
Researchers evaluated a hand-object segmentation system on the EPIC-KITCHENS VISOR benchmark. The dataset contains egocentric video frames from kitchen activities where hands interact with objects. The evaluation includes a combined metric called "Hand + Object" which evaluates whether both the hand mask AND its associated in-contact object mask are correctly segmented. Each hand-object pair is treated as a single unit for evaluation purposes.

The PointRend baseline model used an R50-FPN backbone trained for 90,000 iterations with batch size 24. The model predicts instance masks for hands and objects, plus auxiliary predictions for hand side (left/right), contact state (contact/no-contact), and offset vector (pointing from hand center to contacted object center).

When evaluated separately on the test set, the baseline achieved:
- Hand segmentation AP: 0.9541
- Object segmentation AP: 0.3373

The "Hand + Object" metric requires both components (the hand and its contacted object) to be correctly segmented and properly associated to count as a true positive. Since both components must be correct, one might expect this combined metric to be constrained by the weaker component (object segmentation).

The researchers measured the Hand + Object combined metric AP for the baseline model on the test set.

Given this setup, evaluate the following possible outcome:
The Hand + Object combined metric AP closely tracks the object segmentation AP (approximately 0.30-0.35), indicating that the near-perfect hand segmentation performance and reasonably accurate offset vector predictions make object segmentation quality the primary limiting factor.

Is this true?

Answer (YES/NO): NO